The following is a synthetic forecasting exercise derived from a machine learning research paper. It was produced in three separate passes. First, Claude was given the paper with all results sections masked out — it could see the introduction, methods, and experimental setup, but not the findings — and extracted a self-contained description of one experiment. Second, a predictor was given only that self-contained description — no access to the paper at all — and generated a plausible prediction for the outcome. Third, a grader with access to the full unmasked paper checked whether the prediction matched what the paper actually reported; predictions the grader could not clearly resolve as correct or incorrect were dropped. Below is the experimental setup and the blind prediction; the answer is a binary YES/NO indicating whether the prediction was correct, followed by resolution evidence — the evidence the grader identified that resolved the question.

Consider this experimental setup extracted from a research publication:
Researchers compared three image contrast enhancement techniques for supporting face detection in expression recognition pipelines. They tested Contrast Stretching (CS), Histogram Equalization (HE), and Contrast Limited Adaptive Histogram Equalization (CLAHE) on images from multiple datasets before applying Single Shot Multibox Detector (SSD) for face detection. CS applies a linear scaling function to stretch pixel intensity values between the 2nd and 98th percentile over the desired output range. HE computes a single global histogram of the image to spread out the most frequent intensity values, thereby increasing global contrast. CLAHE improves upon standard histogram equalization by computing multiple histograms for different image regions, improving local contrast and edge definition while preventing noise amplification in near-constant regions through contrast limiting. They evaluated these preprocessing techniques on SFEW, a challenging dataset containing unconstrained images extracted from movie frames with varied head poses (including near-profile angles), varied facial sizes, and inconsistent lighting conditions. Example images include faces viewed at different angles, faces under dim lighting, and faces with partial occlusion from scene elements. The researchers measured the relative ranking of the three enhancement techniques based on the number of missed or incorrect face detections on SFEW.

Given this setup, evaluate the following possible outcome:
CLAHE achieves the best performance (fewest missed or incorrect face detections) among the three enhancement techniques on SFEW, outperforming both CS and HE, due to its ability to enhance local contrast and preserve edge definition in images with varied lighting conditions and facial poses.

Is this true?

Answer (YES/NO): YES